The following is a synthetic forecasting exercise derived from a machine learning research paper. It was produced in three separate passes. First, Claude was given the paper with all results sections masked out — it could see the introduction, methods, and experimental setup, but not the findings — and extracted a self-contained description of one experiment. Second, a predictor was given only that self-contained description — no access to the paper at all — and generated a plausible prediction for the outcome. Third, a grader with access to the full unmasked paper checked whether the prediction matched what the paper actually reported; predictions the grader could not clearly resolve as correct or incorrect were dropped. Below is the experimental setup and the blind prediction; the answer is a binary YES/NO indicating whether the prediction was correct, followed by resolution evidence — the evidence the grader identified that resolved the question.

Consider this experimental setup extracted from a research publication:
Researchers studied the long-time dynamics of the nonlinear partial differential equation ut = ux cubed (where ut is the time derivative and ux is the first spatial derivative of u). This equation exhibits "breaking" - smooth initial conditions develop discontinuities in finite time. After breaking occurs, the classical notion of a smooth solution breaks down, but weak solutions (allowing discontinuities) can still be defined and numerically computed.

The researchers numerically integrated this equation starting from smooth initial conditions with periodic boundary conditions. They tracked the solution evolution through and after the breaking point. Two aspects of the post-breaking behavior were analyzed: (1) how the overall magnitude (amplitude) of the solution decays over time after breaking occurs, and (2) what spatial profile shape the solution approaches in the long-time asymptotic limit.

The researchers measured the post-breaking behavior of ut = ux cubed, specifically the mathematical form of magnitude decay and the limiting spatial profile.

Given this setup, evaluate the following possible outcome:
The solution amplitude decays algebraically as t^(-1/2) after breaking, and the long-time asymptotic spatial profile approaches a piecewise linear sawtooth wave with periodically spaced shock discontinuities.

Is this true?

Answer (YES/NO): NO